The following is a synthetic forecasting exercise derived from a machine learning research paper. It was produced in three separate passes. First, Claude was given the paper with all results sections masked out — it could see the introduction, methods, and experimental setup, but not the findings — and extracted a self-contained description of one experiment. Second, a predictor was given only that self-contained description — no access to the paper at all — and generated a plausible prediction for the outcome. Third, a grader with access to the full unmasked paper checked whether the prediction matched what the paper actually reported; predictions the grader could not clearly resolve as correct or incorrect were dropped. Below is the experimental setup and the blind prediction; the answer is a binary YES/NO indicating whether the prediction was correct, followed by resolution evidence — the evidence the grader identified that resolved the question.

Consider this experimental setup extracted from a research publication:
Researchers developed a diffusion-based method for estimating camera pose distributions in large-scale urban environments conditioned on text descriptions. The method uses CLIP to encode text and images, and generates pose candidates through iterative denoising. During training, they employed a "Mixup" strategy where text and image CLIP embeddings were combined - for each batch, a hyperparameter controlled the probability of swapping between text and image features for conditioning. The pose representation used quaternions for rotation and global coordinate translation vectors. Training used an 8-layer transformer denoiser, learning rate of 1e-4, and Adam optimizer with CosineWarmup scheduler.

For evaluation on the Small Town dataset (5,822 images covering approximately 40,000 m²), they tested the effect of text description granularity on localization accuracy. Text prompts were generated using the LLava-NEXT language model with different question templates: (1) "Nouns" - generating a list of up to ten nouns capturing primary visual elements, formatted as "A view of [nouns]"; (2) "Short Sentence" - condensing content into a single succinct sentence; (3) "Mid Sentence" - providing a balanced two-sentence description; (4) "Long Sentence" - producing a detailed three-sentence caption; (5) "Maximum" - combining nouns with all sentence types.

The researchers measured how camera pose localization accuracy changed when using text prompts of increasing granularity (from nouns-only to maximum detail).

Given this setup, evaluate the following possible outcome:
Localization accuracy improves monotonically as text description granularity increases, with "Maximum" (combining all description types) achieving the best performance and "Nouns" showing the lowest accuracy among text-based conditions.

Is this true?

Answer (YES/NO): NO